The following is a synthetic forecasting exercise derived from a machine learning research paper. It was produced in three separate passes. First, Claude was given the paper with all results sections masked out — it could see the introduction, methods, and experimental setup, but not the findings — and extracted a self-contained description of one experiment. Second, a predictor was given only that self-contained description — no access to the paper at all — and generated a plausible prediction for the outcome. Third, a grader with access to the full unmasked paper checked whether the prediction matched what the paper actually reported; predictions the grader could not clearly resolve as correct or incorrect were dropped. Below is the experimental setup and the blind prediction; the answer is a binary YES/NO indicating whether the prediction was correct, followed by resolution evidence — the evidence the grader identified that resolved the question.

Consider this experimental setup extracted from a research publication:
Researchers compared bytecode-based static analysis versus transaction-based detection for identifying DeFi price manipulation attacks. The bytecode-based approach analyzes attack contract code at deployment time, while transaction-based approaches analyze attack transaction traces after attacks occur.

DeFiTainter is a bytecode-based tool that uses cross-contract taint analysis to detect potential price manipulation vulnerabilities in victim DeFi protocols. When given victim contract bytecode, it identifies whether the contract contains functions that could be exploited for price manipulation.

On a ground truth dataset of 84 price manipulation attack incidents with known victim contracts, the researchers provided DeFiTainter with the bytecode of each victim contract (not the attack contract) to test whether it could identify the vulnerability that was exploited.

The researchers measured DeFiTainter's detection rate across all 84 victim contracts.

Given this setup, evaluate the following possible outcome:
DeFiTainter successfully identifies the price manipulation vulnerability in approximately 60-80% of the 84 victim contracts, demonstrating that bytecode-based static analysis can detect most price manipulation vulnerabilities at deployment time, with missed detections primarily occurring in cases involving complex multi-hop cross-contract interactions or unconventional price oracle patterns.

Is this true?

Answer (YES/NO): NO